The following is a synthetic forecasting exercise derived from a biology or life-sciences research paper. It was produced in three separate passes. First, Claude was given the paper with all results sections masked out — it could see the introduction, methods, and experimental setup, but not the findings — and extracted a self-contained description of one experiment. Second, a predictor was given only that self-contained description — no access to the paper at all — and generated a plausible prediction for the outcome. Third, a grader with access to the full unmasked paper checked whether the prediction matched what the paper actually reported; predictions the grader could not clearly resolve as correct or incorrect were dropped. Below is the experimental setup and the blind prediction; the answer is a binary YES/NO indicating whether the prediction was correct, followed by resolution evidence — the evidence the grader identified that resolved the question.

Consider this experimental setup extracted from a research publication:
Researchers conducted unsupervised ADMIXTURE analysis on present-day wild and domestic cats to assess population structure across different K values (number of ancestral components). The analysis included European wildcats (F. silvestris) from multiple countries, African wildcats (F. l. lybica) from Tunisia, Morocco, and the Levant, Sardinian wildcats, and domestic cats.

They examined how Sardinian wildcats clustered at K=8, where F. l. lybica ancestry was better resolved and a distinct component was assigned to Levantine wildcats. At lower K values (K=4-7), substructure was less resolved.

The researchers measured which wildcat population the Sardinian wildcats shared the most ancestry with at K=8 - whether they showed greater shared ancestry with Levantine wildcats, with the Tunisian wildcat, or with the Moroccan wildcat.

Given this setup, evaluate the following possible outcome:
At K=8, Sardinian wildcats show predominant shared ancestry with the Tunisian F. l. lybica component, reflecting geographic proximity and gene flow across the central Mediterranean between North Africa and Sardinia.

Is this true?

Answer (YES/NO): NO